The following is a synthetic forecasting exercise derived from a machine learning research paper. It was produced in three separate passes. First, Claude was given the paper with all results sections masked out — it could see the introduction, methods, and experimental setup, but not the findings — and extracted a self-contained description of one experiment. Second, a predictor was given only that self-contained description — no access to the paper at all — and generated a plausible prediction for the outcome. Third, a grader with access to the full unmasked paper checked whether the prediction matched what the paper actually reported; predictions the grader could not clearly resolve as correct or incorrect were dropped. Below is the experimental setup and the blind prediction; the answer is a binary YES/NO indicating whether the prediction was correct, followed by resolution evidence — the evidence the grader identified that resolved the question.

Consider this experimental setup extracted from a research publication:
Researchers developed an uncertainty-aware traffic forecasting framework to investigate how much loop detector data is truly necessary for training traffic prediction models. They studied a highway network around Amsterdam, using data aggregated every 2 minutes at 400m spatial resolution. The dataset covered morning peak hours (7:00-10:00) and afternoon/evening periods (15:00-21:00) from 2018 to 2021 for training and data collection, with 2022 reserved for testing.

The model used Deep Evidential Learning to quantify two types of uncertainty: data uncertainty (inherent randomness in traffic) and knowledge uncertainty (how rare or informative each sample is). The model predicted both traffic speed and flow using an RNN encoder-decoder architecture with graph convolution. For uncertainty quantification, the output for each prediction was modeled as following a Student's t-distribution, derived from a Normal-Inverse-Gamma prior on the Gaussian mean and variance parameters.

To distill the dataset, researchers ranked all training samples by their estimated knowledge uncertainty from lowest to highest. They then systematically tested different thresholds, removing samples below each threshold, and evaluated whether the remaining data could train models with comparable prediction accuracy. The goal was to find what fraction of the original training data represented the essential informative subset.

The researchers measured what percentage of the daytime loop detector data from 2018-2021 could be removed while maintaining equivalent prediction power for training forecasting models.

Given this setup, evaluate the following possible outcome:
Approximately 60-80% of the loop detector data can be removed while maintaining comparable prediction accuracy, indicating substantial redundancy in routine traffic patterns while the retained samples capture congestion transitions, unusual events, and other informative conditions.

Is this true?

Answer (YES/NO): NO